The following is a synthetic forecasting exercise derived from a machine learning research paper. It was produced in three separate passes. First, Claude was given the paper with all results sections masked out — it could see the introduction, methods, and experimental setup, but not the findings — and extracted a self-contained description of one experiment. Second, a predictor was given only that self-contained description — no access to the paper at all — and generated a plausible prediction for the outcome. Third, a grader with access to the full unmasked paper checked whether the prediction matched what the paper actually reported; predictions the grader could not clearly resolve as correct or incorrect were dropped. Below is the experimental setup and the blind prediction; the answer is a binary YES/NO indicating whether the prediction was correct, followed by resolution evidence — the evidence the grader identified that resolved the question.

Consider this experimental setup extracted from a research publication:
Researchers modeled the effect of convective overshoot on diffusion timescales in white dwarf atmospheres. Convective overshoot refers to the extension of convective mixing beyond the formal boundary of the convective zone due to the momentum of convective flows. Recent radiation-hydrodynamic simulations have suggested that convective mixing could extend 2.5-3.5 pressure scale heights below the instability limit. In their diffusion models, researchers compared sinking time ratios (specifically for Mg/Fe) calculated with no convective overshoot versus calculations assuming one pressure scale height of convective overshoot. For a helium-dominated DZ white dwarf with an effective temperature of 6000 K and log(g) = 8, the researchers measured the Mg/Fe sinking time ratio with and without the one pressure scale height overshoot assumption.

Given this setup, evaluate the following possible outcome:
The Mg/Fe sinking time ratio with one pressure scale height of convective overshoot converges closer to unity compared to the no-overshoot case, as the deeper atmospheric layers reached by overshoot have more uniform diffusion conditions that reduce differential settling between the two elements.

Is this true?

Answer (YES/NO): NO